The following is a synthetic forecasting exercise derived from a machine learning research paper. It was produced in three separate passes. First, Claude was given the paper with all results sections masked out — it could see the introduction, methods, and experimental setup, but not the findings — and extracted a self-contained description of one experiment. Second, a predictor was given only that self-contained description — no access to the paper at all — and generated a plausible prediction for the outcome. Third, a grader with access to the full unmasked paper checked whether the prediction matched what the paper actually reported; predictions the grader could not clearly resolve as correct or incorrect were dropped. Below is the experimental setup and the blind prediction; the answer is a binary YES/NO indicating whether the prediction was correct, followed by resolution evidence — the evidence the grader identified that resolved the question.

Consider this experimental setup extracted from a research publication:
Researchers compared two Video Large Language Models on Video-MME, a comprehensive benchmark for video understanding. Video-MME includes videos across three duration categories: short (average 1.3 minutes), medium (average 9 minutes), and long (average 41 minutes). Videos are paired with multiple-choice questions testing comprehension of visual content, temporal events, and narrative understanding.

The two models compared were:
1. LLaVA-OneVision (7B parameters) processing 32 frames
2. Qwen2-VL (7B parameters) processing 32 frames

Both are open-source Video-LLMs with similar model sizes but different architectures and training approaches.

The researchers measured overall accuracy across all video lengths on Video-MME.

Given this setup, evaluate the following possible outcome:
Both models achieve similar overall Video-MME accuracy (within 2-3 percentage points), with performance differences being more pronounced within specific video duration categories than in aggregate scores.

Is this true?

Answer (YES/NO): NO